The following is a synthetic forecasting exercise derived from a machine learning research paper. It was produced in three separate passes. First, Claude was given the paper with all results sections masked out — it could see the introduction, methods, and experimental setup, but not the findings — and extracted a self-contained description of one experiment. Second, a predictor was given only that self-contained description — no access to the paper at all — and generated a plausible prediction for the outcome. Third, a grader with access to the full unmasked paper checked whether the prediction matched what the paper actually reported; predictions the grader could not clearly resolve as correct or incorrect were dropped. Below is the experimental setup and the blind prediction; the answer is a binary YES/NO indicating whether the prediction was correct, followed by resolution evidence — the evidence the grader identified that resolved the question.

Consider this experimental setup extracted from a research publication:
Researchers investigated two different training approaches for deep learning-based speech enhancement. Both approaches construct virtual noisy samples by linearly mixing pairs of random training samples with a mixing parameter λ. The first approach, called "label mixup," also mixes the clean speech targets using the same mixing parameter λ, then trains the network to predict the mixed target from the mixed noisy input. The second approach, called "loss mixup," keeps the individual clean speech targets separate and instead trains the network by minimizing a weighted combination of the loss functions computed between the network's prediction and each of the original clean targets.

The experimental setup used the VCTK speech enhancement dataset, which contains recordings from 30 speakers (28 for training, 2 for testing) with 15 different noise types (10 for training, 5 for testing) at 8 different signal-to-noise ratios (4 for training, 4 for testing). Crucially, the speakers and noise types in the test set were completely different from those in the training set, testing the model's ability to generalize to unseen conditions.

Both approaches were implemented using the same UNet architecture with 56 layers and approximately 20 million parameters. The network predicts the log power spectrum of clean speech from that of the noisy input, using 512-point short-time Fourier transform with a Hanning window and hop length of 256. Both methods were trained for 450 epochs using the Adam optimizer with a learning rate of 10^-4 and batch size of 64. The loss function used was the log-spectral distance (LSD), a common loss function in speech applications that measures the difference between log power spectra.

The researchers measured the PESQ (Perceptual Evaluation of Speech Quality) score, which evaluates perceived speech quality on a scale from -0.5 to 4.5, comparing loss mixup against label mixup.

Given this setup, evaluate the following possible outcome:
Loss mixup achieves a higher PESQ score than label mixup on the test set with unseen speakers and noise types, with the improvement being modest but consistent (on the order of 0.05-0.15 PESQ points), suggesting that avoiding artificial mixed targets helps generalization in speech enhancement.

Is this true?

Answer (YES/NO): YES